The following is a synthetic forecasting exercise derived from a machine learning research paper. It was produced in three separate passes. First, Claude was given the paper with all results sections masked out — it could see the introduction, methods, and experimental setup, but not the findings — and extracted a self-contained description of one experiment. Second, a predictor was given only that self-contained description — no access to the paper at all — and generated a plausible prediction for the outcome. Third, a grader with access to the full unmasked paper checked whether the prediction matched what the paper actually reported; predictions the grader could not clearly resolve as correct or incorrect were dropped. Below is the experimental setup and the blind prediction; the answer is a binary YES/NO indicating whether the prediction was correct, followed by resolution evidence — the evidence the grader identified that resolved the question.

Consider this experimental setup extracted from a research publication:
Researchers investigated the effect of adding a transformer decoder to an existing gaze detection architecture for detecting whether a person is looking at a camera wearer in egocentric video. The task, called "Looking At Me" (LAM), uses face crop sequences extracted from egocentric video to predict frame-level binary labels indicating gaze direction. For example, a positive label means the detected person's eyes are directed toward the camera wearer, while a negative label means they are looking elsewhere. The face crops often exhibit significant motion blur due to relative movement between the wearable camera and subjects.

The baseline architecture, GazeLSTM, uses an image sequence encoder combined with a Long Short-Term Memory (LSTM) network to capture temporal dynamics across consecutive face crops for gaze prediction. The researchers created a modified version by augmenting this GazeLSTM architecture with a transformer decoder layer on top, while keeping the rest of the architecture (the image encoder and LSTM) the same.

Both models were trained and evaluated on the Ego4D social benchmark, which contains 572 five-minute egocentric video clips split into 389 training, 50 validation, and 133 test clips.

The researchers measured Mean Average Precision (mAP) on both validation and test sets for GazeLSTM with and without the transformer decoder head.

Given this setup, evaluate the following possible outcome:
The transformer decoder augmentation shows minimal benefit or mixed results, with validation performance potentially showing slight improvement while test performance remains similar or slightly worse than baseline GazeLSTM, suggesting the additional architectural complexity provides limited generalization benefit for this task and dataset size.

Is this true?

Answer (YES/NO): NO